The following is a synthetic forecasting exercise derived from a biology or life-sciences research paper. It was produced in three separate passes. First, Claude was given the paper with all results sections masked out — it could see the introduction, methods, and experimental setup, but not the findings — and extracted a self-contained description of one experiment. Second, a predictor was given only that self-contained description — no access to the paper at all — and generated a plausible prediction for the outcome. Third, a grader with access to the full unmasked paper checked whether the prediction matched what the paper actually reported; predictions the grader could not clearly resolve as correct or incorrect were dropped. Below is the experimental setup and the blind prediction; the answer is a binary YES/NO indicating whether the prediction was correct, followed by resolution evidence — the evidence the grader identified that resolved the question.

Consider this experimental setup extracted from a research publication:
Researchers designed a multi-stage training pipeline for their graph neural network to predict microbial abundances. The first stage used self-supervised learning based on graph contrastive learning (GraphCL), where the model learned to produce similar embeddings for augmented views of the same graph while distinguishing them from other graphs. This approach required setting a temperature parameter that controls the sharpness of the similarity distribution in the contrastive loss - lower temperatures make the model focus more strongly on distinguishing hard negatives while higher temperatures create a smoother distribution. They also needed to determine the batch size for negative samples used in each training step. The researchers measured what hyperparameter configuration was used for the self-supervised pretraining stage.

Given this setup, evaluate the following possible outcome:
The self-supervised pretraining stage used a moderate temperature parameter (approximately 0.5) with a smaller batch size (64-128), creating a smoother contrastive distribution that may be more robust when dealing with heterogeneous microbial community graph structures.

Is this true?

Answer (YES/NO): NO